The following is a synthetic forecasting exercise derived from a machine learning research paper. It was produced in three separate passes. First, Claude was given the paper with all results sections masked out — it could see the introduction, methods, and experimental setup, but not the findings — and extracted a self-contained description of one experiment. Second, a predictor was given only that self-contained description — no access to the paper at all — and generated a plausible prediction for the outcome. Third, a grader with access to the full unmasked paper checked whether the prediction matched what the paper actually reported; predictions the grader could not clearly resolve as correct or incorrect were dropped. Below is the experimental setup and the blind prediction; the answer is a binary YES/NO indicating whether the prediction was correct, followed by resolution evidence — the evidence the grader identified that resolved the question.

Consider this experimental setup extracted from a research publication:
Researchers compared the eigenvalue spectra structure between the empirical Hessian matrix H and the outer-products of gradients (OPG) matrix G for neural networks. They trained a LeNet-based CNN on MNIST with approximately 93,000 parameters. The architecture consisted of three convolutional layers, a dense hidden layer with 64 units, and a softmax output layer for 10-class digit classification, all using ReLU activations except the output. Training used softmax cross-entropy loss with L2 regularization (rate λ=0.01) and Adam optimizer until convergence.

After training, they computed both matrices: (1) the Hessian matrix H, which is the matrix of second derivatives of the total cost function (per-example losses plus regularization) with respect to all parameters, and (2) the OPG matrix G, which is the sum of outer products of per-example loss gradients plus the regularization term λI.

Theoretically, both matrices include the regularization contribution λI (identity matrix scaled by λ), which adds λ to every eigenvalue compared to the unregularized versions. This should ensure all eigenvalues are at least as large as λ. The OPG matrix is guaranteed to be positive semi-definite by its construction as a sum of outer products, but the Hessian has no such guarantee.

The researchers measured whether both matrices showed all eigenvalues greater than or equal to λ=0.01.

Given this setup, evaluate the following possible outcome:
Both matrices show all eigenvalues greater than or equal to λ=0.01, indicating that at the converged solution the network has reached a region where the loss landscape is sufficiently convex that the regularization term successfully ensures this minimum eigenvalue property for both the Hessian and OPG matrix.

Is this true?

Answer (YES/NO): NO